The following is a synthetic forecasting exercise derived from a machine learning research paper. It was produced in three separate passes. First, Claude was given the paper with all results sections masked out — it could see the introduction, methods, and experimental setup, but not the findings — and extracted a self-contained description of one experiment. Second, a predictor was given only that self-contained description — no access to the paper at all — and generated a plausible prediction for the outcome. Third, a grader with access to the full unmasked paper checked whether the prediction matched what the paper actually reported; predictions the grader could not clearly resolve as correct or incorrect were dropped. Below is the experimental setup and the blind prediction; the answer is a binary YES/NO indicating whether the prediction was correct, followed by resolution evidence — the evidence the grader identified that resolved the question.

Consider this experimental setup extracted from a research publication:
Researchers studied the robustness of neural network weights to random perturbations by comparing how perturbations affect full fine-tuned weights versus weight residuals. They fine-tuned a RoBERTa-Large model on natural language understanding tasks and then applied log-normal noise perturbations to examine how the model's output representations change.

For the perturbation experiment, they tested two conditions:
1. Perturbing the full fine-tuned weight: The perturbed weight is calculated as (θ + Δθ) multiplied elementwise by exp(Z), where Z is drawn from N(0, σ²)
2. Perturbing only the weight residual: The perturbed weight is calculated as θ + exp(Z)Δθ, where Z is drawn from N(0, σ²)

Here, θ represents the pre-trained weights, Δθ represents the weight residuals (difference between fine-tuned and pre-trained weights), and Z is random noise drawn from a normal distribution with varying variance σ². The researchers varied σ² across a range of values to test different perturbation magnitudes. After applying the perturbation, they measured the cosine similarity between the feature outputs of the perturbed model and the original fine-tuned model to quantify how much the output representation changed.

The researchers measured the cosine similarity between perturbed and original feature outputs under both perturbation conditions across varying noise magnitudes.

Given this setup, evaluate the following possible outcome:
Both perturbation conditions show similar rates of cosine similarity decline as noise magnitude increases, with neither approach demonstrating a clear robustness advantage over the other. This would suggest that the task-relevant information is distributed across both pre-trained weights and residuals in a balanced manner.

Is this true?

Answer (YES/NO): NO